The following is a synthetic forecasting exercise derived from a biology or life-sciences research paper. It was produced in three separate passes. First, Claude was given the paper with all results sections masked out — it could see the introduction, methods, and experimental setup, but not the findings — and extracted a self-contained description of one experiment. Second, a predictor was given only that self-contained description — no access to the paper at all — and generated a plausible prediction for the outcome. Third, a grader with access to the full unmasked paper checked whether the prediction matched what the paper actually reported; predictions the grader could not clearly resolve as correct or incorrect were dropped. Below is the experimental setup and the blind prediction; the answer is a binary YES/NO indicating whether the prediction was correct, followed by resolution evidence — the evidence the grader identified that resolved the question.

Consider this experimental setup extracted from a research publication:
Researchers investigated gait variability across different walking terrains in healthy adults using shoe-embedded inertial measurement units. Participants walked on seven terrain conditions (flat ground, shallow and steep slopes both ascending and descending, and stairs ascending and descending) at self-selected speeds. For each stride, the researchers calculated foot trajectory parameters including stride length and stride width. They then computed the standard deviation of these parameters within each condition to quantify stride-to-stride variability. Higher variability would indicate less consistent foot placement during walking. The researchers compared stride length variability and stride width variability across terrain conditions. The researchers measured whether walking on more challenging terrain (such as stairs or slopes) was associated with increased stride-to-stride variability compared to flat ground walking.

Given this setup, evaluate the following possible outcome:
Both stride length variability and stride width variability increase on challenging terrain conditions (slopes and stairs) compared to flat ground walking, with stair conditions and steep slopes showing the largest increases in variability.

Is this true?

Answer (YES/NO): NO